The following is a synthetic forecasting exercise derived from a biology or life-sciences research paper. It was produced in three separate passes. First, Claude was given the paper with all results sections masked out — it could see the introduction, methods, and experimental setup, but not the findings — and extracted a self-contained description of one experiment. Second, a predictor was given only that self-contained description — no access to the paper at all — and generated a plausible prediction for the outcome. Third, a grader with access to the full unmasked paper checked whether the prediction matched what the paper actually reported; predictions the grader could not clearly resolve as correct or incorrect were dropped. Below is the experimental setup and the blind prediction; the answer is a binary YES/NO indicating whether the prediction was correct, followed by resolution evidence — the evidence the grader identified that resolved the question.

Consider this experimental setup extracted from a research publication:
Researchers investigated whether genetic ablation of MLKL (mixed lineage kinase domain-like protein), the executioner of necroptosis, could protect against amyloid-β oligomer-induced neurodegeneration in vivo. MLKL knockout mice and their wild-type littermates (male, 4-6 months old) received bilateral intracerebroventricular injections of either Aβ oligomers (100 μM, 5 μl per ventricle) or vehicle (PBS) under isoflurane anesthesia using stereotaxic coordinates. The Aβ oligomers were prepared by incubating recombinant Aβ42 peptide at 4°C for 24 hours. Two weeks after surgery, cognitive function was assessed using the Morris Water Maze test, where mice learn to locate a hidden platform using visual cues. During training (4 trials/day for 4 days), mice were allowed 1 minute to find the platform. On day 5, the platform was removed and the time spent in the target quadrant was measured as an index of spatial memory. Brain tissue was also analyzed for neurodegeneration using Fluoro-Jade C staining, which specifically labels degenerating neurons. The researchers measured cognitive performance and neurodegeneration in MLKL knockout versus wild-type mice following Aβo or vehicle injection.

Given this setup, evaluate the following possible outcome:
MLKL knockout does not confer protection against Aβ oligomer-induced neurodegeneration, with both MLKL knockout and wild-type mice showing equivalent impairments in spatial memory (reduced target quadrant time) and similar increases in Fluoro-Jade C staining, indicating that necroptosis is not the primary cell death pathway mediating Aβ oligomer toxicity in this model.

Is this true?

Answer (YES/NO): NO